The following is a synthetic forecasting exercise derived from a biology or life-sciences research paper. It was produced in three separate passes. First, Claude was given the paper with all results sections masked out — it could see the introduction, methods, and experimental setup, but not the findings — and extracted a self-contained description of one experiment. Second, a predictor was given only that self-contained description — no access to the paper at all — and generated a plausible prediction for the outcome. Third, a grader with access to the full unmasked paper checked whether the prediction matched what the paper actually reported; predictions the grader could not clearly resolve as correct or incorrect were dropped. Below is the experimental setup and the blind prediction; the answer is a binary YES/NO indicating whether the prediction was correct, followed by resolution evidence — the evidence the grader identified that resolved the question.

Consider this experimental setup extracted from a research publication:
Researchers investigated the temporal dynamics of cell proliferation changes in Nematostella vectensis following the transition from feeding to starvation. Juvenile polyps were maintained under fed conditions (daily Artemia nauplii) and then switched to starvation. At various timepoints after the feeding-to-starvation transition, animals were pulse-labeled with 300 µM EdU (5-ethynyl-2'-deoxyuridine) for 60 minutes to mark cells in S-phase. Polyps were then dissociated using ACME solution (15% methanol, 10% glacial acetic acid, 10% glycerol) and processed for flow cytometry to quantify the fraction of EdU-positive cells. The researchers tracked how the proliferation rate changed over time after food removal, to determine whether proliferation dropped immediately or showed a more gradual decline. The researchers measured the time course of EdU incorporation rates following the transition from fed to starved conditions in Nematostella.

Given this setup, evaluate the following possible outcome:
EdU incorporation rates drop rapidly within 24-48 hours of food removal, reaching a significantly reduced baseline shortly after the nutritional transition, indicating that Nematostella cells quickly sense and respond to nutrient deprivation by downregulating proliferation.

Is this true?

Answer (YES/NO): YES